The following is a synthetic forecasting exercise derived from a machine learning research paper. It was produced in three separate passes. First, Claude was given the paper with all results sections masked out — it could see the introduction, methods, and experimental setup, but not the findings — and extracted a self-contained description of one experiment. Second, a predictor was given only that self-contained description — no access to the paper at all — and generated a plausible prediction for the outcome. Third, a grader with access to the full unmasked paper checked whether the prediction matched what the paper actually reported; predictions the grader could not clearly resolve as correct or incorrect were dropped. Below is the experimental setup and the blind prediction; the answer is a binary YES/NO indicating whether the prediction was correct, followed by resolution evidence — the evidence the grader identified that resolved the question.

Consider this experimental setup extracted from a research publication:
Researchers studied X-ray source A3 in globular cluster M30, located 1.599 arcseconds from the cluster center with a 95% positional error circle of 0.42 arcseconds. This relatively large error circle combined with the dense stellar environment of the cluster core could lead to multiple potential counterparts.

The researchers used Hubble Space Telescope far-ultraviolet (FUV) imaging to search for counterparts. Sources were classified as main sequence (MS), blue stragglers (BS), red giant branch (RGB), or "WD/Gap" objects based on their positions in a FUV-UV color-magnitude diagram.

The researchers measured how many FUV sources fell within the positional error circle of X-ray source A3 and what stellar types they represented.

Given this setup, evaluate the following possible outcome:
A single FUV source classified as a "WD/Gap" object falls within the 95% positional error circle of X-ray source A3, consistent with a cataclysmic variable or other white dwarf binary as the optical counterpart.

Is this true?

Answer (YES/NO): NO